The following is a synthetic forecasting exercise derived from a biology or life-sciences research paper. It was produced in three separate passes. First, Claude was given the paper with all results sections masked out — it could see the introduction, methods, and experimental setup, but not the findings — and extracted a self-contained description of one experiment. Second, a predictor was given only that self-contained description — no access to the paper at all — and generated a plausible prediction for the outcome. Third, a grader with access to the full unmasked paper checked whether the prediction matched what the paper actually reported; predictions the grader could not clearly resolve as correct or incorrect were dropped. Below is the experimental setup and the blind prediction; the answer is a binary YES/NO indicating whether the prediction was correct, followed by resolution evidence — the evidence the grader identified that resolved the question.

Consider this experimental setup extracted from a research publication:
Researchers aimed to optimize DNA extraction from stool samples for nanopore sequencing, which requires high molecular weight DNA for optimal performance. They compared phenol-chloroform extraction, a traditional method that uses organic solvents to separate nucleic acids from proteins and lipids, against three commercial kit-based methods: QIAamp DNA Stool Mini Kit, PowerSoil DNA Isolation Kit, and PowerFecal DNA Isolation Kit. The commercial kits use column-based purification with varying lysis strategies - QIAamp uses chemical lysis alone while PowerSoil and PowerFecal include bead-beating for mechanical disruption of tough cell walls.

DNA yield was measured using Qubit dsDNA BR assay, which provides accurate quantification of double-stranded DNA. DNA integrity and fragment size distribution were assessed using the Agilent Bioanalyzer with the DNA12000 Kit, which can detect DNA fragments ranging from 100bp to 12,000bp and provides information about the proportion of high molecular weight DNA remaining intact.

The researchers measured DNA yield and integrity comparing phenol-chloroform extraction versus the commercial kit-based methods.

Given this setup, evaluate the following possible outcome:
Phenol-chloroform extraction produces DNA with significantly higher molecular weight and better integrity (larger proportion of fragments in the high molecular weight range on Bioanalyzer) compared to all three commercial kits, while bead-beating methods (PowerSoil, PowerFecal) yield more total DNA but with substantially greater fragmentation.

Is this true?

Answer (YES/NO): NO